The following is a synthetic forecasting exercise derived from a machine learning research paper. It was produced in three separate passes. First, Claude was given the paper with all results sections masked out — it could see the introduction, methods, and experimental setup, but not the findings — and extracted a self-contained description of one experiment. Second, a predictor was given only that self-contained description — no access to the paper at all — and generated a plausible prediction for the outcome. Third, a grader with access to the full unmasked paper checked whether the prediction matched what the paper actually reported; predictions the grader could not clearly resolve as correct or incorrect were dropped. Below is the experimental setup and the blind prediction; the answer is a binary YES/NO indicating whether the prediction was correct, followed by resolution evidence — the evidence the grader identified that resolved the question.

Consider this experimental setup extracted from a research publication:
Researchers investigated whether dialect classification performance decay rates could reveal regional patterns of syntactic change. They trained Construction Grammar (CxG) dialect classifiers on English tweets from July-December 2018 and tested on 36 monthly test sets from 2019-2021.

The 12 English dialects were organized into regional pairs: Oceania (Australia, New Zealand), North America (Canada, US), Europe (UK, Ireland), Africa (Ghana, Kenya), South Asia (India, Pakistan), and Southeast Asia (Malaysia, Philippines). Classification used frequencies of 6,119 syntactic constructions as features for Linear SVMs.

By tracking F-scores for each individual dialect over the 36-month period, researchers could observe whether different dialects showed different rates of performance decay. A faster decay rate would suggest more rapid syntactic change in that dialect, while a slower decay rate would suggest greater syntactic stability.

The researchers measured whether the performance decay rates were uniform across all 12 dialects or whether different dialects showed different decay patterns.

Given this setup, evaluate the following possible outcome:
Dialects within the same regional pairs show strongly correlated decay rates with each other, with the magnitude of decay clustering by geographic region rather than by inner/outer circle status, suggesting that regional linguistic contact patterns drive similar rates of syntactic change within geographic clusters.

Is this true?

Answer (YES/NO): NO